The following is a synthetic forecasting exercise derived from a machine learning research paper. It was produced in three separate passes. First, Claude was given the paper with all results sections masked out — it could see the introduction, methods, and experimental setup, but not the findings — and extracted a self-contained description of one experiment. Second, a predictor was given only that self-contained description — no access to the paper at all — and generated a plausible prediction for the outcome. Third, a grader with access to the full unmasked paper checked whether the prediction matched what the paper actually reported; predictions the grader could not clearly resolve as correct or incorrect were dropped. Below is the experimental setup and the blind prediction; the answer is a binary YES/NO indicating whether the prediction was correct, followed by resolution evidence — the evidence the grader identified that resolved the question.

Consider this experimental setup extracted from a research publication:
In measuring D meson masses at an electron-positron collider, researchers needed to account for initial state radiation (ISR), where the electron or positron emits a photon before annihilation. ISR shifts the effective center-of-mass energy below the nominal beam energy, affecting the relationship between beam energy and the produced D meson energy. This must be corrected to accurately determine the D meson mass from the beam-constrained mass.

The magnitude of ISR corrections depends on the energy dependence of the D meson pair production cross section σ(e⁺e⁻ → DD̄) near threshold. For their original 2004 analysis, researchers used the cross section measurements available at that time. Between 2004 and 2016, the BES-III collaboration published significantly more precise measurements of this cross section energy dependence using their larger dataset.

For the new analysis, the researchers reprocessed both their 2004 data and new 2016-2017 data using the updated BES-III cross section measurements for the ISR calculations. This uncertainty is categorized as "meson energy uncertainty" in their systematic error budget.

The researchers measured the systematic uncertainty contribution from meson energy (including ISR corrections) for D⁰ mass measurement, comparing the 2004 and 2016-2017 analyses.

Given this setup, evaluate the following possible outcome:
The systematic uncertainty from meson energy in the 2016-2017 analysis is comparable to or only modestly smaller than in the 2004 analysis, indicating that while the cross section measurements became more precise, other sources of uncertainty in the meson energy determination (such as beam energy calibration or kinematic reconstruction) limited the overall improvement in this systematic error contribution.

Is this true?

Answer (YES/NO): NO